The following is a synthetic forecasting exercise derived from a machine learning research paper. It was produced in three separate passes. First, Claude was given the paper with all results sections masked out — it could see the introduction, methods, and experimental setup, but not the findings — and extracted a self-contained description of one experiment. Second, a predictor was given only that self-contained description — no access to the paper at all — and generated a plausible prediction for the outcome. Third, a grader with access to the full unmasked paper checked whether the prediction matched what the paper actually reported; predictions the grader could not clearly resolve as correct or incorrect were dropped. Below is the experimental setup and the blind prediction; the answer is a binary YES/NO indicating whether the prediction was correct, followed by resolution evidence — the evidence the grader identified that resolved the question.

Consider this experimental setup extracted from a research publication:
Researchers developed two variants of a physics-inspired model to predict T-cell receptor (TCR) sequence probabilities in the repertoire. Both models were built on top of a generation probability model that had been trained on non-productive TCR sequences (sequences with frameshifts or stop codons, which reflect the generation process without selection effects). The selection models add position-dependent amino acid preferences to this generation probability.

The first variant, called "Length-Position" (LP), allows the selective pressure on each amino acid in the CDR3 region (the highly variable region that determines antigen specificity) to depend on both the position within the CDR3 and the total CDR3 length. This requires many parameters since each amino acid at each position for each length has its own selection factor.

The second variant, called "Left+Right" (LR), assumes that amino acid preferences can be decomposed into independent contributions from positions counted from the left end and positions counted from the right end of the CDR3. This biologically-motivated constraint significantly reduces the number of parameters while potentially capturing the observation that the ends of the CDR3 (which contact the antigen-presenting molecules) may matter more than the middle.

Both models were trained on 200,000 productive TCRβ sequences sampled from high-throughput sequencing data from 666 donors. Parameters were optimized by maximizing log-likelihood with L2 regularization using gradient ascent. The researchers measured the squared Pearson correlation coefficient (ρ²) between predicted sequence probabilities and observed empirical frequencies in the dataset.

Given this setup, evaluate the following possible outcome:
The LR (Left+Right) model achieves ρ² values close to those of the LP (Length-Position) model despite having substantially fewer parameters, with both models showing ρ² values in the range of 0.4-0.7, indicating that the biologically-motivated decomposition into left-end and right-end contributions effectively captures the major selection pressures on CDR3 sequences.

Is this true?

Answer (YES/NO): YES